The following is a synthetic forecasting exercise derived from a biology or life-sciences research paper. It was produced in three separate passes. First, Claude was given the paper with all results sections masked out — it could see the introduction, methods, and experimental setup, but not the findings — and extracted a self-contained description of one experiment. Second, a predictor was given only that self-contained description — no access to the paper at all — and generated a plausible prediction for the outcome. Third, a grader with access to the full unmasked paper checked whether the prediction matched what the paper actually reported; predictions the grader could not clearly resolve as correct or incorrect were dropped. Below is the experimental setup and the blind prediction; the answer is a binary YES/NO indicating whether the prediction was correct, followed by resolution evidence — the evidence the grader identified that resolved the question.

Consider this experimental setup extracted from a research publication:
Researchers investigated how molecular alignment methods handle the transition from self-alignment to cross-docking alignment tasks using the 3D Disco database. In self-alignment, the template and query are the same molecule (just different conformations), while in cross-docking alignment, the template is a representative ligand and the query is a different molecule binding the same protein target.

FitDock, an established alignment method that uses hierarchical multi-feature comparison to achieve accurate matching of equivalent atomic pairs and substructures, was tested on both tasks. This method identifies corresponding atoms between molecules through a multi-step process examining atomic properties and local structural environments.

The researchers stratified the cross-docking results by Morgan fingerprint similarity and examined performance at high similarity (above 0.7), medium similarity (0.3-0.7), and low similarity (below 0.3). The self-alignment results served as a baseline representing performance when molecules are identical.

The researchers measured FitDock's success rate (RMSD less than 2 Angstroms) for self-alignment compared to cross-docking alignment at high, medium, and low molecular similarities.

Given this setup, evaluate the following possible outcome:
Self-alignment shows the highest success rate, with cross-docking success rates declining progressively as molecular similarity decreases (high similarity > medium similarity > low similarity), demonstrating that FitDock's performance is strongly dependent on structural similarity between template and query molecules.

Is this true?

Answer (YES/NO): YES